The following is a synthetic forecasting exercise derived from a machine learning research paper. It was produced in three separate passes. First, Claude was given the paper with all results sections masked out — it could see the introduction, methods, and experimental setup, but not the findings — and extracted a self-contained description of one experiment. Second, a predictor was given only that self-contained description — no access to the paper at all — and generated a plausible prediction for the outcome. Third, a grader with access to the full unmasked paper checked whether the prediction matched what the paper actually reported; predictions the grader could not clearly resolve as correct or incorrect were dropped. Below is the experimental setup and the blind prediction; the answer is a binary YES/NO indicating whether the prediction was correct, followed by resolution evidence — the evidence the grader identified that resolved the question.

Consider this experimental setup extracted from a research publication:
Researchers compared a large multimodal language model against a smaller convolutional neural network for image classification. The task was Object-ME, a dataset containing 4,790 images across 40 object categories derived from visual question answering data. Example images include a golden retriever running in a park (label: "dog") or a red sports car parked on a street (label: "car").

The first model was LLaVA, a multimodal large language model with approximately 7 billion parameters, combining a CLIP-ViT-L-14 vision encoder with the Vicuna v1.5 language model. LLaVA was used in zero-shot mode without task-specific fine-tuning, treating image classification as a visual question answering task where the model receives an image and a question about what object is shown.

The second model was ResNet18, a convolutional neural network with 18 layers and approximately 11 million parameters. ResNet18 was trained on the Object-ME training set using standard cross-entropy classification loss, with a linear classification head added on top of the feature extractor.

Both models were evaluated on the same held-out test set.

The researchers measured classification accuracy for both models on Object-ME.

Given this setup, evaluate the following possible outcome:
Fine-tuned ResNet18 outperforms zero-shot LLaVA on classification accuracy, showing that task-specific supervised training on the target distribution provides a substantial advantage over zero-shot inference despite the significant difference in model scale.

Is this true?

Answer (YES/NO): NO